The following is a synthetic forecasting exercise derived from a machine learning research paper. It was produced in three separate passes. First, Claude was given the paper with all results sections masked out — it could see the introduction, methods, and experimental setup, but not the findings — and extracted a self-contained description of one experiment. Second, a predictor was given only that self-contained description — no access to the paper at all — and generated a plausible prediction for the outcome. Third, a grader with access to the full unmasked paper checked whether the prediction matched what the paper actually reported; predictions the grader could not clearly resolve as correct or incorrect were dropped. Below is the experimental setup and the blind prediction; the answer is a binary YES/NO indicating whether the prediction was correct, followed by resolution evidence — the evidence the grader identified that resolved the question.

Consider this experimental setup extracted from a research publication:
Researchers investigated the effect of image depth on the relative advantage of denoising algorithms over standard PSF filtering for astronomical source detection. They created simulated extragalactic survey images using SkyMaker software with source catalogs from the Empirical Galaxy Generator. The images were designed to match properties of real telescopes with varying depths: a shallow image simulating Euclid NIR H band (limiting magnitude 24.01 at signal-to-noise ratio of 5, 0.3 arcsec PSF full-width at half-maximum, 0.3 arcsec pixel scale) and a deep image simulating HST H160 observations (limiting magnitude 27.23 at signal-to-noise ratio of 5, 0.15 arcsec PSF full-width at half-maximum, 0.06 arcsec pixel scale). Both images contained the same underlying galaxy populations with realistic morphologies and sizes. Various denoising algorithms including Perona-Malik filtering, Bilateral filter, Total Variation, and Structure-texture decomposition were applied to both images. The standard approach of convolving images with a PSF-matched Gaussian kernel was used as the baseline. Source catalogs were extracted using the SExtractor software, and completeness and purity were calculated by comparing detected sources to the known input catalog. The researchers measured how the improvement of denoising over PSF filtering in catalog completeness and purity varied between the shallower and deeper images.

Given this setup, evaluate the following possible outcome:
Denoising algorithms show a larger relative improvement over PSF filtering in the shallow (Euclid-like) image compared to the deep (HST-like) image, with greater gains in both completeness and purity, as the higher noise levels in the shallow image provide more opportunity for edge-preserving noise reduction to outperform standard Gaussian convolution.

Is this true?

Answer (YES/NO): NO